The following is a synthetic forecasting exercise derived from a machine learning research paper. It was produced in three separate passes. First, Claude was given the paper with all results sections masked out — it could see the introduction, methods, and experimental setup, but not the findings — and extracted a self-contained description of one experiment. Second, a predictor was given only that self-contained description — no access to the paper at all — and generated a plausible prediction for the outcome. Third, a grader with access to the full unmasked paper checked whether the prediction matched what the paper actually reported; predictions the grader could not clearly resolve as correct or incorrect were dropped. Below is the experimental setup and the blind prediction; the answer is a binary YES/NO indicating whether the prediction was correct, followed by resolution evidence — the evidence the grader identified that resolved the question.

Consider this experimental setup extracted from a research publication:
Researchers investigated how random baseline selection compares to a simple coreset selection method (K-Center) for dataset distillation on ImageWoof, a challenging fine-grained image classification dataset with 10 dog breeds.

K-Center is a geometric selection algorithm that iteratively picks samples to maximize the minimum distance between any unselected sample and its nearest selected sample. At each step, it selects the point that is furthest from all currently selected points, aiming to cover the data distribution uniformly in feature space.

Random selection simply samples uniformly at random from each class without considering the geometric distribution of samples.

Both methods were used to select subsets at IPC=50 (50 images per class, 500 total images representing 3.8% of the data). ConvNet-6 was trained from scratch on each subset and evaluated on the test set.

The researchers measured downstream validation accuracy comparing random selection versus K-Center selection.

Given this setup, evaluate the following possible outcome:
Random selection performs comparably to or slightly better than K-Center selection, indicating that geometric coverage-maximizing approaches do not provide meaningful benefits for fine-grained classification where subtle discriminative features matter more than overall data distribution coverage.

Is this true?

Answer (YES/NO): NO